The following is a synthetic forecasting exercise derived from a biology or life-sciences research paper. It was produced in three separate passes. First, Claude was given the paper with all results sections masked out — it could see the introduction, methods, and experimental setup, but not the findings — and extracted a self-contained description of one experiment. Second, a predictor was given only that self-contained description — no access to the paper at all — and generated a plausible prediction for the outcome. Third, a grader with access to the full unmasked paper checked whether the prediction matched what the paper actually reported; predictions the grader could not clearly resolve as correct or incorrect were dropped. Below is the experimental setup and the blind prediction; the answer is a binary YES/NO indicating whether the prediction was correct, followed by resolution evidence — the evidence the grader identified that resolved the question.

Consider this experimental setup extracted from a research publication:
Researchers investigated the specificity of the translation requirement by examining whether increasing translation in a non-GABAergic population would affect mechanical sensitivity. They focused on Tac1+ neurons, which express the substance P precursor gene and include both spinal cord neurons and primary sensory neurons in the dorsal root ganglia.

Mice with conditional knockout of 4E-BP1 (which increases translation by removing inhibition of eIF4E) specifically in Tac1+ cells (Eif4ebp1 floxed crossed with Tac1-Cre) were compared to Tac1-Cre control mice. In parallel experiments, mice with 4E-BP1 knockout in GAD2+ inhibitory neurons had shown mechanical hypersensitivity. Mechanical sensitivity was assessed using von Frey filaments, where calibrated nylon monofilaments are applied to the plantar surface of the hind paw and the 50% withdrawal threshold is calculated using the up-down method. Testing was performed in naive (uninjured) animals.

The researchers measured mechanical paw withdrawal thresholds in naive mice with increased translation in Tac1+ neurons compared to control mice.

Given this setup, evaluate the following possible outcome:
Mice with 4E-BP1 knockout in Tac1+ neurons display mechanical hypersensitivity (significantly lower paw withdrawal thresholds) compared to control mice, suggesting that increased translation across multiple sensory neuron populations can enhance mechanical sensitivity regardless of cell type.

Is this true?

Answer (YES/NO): NO